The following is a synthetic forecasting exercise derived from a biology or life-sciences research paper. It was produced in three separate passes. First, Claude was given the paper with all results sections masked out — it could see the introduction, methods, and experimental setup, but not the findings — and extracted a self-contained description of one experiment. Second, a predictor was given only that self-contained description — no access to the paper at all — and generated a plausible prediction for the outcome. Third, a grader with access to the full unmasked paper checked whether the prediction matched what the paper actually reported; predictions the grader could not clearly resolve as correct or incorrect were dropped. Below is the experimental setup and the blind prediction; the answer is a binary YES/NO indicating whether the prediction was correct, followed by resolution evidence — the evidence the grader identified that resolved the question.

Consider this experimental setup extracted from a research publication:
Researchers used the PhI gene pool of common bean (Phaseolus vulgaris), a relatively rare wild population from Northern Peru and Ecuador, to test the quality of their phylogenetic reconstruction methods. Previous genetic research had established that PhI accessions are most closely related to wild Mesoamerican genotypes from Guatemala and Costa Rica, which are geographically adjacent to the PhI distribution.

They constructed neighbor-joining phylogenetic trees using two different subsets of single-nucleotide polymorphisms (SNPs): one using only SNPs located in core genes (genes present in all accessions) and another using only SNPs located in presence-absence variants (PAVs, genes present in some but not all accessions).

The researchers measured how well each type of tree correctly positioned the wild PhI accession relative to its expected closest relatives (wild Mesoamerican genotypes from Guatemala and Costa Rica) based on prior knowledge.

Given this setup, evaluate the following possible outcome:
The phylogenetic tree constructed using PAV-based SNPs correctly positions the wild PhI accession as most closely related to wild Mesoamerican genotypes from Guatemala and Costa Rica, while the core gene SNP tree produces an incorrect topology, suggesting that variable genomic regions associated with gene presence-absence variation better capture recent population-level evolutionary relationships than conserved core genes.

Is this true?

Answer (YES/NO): NO